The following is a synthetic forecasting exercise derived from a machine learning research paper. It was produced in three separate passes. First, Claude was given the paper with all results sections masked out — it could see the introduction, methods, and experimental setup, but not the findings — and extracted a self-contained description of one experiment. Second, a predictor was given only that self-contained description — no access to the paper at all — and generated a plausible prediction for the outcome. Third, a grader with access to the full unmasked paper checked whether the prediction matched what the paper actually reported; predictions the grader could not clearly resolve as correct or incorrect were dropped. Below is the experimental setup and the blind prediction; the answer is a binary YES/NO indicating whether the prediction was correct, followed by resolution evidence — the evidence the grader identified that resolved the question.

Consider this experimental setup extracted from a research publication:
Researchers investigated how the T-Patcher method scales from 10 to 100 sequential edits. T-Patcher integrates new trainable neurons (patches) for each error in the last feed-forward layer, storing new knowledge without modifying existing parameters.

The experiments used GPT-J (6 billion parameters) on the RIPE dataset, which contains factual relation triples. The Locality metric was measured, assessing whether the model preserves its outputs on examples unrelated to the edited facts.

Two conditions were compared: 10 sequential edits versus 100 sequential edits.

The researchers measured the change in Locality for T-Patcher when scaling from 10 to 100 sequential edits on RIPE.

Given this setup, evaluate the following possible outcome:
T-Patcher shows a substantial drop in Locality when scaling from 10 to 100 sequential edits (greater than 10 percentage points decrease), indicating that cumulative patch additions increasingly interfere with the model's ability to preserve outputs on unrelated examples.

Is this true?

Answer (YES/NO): NO